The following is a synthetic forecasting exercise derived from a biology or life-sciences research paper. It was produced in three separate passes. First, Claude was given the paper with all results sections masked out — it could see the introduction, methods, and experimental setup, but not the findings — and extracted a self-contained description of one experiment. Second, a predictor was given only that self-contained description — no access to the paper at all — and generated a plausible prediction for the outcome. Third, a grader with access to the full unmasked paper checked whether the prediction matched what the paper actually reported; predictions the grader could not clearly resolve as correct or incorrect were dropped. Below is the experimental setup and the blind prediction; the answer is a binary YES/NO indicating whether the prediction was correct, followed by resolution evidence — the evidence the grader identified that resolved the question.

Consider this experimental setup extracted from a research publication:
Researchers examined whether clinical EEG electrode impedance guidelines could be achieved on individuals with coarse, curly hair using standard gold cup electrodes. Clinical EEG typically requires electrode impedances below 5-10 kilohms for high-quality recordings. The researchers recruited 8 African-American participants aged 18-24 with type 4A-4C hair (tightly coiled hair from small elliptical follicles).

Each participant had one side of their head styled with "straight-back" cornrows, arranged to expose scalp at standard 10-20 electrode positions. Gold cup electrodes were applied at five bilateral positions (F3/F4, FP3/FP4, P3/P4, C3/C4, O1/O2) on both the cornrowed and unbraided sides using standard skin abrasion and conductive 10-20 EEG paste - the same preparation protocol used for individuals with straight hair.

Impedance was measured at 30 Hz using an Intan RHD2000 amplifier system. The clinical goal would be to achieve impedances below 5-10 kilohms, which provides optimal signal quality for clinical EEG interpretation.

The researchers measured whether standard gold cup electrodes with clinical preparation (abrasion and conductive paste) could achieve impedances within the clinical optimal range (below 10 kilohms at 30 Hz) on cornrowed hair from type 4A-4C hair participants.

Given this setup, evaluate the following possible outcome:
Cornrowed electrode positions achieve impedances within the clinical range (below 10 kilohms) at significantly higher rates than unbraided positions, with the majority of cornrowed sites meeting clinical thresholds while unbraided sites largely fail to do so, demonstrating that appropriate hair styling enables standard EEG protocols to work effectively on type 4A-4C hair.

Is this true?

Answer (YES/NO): NO